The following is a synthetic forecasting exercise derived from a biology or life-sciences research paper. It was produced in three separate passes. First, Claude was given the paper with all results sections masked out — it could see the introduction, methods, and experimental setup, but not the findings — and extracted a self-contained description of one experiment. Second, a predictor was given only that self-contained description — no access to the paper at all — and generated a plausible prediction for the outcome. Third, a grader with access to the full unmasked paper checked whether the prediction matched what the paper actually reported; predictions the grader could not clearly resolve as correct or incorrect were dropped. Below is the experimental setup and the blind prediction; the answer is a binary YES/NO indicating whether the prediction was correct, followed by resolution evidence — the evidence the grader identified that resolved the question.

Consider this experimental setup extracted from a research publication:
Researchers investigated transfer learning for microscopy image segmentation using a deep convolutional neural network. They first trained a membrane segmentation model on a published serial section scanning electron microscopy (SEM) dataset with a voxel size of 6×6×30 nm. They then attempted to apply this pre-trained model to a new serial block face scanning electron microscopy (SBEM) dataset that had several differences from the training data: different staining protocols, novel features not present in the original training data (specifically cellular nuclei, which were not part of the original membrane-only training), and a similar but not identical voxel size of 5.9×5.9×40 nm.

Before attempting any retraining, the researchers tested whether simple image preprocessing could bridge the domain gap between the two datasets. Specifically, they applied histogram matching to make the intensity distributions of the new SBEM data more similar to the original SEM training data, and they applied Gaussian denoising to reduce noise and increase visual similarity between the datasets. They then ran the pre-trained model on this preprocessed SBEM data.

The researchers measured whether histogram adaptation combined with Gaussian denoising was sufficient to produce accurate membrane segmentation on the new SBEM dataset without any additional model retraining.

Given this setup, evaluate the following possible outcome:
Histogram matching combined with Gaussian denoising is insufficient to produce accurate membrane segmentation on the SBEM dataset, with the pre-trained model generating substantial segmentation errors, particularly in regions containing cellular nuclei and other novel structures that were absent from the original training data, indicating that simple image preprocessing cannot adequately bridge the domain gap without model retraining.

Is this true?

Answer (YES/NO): YES